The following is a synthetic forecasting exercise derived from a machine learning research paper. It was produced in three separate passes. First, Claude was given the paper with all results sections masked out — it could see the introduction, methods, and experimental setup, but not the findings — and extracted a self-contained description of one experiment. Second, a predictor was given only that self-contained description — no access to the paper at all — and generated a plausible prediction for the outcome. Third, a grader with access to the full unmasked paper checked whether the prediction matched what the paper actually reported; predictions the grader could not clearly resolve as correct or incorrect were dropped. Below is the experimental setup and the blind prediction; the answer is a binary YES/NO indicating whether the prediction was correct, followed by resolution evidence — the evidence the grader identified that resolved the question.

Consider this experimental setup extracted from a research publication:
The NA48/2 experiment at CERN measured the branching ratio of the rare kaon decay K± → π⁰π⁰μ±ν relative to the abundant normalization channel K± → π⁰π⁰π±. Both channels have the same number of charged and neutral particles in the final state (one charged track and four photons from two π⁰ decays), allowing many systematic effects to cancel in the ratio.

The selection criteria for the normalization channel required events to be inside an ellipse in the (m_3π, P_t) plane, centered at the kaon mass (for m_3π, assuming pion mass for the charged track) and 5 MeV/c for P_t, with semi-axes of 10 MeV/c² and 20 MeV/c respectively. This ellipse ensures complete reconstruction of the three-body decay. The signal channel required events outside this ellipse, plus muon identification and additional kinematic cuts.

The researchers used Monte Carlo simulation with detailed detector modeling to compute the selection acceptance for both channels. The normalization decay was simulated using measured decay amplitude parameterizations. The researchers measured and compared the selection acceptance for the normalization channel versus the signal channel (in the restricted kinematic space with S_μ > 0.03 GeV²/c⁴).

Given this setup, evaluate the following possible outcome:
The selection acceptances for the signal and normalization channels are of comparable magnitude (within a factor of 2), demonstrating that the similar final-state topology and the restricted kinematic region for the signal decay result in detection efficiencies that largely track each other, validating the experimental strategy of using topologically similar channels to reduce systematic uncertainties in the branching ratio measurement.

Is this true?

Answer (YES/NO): YES